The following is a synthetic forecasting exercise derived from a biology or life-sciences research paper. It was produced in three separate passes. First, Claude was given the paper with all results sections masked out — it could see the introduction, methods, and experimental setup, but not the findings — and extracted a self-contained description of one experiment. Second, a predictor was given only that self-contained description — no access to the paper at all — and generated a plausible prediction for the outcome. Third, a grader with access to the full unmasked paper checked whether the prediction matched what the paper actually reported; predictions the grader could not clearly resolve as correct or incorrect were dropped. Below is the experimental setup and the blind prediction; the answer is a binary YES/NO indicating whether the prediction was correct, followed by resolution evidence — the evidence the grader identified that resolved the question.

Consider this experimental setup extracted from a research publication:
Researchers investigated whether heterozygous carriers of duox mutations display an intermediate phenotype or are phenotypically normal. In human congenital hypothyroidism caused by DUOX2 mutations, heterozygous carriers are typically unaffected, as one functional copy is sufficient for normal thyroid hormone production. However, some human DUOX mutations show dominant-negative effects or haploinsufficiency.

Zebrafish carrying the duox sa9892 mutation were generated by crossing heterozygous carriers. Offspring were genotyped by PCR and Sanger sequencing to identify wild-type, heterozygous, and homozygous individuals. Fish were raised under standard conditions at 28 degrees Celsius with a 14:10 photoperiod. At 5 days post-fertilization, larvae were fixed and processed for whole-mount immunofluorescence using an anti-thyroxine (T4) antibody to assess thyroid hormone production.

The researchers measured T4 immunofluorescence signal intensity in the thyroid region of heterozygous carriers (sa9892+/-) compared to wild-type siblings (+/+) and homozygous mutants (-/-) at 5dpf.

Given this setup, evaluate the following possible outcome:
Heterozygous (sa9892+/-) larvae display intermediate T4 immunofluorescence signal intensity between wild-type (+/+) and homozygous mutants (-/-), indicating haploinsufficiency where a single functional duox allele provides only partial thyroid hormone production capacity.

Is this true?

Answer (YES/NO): NO